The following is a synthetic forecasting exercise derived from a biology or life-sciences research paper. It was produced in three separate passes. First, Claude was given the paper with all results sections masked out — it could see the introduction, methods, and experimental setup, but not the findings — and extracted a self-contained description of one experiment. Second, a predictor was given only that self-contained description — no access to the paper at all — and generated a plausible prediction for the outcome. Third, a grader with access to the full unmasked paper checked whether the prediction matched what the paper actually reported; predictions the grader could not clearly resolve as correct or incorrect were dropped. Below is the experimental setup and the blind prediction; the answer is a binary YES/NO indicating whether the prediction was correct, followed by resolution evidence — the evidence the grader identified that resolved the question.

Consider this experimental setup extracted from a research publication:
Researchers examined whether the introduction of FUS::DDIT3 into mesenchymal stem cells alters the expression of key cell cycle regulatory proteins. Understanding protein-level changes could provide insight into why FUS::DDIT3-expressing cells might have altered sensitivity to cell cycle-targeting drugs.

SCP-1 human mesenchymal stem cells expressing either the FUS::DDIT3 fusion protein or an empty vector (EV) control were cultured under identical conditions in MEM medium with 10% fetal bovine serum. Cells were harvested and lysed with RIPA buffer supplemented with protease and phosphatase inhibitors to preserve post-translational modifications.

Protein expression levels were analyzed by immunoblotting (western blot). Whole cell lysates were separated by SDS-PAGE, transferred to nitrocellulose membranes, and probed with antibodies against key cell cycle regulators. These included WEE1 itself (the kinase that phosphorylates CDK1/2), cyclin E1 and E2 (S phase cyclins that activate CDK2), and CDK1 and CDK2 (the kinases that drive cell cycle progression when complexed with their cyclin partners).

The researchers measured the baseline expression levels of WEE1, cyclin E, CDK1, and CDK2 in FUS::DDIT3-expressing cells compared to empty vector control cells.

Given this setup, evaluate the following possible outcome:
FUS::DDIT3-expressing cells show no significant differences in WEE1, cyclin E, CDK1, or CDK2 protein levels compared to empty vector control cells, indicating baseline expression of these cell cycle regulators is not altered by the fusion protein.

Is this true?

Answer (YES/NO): NO